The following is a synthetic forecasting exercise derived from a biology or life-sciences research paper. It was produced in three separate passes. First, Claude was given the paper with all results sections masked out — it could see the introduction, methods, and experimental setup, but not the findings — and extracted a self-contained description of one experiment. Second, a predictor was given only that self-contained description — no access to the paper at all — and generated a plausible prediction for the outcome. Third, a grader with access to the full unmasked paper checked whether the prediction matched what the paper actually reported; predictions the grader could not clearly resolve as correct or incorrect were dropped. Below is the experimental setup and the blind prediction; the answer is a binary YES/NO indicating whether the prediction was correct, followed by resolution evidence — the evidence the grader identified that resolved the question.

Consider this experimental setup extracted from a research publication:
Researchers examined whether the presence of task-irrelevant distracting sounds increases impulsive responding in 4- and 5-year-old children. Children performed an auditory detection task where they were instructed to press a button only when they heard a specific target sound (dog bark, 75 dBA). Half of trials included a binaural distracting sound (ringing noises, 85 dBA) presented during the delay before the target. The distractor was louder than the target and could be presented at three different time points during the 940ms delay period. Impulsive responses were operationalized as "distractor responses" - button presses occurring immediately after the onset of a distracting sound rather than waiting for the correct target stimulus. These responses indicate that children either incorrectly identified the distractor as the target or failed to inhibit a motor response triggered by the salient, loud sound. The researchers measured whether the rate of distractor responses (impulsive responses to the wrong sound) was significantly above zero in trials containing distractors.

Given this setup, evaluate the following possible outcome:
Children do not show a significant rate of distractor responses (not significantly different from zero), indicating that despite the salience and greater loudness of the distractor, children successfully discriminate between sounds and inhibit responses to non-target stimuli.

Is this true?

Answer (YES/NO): NO